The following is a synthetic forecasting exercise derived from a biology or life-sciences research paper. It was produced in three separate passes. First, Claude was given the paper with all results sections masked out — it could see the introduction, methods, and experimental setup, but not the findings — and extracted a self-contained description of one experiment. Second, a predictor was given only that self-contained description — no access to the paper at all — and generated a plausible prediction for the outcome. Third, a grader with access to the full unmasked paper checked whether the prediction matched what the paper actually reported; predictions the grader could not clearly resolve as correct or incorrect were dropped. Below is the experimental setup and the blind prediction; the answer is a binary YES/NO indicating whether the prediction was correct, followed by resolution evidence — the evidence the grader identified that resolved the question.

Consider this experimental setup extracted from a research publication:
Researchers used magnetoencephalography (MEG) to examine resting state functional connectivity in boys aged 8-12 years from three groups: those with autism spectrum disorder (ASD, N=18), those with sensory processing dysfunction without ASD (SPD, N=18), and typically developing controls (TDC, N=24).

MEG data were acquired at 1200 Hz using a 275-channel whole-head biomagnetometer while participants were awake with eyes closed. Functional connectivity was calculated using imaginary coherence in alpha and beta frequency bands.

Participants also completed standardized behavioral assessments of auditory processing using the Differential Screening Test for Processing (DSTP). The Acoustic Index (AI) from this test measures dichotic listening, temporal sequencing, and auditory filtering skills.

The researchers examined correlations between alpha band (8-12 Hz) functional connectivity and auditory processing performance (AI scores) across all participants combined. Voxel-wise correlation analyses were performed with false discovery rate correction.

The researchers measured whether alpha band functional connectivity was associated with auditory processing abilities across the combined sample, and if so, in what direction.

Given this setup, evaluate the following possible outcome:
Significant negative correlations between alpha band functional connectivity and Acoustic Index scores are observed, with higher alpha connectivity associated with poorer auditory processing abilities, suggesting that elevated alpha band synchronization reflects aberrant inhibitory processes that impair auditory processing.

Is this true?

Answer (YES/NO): NO